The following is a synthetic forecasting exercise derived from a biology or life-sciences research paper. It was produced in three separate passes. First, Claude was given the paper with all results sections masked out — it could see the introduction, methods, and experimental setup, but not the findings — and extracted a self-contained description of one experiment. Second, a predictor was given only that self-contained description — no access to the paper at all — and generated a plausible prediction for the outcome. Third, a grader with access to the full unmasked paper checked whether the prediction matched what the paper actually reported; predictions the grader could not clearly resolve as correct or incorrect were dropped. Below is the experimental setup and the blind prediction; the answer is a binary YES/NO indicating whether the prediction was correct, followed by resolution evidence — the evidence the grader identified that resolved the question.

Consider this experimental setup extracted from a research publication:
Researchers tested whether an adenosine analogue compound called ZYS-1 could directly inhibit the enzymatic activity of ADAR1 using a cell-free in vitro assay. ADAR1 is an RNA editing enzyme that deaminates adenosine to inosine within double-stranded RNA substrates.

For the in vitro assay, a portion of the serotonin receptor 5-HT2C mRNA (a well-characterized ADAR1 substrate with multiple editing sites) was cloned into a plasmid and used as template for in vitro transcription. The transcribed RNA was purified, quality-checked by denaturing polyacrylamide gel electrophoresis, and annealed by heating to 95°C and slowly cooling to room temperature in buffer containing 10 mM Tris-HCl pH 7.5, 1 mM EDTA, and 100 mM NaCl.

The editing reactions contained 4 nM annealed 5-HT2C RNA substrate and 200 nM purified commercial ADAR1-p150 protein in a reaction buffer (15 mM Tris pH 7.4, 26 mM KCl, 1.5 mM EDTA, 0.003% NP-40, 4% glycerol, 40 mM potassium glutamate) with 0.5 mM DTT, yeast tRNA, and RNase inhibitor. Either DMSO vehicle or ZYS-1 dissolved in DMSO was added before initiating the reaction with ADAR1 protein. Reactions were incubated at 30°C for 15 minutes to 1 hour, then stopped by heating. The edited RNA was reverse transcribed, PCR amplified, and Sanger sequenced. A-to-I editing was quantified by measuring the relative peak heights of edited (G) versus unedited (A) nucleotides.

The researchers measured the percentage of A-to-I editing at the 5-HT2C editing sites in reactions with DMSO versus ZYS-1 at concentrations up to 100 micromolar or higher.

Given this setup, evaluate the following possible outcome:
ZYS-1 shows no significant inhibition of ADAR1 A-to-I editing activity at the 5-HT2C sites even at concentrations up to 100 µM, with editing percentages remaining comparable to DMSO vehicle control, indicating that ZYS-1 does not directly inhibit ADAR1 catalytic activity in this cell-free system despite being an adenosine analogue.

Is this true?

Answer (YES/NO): YES